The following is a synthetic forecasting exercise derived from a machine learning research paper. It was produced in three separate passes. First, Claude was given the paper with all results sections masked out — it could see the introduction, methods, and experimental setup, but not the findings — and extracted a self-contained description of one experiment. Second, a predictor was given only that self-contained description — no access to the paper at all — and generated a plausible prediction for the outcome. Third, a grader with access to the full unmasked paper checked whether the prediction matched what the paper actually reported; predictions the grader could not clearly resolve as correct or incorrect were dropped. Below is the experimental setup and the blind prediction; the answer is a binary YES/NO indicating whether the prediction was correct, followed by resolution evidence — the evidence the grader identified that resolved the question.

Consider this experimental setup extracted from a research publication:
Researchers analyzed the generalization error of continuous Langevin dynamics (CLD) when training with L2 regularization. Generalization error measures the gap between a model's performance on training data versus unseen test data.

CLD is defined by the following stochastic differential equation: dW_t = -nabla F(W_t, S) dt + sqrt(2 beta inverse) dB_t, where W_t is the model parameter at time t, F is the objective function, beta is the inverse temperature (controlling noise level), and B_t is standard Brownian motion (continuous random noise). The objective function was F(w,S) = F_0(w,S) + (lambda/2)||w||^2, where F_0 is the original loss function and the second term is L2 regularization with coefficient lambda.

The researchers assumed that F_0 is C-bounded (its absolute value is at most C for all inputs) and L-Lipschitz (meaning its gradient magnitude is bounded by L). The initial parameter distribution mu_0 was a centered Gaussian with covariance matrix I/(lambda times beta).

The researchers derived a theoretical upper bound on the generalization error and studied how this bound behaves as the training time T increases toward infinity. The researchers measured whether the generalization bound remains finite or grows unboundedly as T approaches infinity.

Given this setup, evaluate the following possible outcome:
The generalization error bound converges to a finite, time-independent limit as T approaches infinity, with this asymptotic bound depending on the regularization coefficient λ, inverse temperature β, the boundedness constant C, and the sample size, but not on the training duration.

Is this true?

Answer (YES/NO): YES